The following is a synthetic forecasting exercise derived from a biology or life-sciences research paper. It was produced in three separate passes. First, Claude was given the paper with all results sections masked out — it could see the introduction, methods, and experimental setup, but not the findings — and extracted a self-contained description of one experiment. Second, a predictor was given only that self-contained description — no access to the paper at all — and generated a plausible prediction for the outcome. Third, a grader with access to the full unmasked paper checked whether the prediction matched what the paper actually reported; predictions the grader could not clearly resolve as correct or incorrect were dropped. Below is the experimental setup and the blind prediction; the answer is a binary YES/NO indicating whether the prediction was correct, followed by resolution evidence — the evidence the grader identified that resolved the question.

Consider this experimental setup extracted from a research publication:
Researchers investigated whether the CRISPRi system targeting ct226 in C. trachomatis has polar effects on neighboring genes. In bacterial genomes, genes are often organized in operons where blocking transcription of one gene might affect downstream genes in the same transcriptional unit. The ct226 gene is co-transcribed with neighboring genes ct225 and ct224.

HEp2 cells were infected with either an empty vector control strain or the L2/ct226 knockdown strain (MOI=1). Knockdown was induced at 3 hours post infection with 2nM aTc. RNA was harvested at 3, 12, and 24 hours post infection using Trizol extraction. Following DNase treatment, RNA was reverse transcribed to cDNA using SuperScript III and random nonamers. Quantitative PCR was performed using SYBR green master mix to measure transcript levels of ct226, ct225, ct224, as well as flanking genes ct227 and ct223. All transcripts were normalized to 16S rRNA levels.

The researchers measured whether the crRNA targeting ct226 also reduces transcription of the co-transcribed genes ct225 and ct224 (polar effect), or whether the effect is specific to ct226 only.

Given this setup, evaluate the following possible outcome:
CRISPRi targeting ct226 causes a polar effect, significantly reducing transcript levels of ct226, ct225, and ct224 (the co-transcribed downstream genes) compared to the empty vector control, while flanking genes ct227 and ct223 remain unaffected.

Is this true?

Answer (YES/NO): NO